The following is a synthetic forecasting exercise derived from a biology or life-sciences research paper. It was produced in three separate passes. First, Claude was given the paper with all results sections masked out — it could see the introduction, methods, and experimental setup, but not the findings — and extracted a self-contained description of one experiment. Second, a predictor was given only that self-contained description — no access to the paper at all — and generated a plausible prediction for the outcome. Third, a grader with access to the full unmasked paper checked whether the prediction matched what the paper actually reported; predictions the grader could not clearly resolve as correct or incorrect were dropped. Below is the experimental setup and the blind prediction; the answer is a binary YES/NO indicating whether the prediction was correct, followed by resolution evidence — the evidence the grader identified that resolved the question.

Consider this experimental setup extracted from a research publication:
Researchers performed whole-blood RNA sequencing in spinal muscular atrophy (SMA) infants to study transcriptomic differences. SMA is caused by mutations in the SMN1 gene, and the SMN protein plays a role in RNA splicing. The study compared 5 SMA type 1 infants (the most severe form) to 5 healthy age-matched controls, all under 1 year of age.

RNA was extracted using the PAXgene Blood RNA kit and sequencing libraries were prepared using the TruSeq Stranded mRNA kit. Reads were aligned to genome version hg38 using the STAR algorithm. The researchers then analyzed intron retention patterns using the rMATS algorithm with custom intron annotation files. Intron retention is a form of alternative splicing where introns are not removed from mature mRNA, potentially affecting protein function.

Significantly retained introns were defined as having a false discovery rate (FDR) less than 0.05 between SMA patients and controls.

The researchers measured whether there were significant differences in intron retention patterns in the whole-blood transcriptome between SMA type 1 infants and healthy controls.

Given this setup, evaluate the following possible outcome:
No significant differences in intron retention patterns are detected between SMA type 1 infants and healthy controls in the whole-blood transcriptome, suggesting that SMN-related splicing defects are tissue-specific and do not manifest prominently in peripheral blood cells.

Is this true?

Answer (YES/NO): NO